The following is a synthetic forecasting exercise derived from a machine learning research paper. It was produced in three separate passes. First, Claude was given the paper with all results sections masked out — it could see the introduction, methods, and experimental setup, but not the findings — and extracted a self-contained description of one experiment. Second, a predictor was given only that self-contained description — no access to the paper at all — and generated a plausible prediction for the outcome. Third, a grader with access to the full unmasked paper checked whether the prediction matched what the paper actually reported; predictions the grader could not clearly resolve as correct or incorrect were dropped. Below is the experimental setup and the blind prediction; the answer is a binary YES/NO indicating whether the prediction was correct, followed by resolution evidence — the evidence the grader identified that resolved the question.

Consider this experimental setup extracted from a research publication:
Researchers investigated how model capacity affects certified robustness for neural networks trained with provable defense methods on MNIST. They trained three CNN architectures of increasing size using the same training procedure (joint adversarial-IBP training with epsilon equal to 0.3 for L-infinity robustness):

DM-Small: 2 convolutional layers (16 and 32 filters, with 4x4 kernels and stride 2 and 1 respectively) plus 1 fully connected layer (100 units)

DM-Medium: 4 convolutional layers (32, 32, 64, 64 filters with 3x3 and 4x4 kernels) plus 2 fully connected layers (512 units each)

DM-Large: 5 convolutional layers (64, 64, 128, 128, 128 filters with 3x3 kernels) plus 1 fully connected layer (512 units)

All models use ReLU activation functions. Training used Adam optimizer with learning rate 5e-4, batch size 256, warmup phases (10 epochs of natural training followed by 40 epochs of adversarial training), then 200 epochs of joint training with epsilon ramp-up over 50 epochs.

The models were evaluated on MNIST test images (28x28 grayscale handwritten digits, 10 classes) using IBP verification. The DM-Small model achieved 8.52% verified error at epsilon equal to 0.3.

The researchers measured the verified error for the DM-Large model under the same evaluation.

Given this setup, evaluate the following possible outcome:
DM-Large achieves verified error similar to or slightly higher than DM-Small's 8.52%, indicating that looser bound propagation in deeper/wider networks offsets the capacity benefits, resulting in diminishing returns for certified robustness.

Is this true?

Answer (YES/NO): NO